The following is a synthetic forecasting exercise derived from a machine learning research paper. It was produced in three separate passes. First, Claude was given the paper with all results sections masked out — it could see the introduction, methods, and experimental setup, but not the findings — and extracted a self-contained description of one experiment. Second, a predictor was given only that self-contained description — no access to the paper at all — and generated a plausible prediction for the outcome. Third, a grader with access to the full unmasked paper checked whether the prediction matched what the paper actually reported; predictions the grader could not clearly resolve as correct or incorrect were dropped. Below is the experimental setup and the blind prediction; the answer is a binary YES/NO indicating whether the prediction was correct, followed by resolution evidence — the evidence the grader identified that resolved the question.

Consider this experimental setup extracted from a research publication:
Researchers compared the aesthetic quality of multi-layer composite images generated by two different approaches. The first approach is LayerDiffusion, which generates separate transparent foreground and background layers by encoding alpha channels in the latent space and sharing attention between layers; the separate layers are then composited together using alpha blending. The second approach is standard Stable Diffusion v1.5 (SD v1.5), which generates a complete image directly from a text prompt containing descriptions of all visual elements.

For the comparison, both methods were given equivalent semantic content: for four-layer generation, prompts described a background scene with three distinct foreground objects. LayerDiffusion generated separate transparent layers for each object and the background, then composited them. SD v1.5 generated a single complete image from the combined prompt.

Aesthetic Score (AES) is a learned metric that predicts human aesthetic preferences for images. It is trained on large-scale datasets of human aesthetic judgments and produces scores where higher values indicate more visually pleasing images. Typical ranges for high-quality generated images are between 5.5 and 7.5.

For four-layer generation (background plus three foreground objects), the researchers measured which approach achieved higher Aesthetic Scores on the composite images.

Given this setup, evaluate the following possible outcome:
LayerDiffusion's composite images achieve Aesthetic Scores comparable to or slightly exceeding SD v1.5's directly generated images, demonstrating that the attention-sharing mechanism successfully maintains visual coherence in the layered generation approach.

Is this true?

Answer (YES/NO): NO